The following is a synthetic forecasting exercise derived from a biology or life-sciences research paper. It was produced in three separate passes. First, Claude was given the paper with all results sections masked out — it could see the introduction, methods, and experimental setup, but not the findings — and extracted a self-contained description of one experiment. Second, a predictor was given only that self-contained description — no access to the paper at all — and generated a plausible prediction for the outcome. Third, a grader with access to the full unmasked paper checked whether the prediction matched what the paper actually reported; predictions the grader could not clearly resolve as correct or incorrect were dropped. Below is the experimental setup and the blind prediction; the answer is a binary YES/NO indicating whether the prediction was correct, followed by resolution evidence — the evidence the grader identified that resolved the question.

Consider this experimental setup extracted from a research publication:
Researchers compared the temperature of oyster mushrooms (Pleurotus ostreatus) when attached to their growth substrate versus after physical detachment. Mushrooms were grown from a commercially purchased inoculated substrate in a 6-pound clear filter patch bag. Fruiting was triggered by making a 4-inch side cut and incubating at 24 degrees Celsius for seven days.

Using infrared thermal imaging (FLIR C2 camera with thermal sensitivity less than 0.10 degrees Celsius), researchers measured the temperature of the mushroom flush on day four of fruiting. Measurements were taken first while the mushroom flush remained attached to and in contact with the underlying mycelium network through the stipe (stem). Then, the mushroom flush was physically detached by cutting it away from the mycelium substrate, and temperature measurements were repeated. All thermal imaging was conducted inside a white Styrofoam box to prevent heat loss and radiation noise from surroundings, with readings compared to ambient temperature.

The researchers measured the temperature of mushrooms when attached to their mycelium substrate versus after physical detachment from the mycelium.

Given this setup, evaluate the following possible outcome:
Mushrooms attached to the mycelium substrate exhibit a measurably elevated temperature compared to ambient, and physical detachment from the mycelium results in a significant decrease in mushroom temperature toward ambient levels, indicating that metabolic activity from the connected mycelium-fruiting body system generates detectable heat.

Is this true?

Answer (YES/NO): NO